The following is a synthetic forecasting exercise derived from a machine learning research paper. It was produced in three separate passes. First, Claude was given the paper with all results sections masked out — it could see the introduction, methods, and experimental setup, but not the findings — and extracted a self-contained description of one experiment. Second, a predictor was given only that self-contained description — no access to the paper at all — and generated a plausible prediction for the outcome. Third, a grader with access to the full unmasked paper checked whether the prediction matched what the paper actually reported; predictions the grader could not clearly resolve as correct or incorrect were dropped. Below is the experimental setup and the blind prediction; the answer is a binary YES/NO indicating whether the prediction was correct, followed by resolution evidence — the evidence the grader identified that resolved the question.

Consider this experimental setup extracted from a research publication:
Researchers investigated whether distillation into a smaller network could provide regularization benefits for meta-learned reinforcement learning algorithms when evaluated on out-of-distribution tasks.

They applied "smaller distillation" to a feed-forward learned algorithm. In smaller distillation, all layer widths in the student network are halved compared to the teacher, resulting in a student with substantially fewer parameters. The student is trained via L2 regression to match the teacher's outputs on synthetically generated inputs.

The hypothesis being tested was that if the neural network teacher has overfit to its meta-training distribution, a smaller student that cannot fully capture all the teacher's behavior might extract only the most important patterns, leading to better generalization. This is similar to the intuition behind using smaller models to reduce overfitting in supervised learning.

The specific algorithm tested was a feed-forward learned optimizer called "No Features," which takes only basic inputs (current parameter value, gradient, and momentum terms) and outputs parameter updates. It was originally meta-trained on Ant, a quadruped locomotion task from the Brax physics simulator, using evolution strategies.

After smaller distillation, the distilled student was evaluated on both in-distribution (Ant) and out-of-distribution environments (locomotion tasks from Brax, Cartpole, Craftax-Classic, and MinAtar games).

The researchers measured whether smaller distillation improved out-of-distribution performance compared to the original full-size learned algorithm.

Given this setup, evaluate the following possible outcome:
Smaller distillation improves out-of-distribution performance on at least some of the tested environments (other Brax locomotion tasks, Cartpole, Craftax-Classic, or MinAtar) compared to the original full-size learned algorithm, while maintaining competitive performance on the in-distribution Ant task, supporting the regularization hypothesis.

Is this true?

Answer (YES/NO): NO